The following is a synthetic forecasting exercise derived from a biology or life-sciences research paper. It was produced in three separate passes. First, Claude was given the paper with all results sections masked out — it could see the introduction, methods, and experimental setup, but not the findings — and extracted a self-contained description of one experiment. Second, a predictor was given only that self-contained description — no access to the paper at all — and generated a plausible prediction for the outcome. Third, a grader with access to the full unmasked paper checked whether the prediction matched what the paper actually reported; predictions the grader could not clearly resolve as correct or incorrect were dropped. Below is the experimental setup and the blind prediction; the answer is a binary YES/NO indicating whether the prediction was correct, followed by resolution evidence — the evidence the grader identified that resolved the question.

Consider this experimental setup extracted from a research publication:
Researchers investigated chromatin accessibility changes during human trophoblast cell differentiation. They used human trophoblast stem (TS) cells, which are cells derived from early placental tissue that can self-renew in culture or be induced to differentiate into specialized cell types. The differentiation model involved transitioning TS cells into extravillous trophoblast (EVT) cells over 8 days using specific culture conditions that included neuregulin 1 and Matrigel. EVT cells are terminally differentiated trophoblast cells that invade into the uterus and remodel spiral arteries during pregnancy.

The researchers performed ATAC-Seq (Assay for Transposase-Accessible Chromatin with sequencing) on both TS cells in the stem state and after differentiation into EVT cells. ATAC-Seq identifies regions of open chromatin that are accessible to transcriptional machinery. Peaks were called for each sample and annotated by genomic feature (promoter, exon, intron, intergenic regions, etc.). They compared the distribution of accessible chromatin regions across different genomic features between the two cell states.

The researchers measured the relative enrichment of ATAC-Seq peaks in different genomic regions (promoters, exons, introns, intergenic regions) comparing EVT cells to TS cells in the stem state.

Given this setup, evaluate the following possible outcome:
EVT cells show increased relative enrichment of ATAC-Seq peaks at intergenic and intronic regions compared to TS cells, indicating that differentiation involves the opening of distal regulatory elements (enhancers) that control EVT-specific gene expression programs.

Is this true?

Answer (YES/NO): NO